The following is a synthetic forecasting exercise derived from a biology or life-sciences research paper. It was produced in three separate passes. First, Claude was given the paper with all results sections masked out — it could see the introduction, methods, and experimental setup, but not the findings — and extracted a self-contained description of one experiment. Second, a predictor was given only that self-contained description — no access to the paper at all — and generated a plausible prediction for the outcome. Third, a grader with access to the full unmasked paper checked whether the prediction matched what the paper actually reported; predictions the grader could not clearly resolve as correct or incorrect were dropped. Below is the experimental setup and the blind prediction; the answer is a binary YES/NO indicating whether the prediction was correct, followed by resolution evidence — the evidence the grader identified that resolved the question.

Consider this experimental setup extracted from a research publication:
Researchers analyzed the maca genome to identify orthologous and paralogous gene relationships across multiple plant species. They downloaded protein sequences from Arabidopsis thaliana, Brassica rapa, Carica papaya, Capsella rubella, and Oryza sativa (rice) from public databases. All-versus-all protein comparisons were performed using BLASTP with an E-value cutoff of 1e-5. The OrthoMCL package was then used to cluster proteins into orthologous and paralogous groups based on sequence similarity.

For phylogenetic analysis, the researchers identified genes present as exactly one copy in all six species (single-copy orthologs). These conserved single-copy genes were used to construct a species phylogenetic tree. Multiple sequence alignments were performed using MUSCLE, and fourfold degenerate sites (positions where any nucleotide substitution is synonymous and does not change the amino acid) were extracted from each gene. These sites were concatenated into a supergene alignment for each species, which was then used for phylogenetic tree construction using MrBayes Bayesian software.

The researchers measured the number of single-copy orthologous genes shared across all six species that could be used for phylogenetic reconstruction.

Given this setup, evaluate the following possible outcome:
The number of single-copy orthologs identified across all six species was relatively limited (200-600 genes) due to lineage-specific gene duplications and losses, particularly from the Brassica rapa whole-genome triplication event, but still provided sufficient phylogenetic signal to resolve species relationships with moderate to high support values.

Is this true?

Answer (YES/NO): YES